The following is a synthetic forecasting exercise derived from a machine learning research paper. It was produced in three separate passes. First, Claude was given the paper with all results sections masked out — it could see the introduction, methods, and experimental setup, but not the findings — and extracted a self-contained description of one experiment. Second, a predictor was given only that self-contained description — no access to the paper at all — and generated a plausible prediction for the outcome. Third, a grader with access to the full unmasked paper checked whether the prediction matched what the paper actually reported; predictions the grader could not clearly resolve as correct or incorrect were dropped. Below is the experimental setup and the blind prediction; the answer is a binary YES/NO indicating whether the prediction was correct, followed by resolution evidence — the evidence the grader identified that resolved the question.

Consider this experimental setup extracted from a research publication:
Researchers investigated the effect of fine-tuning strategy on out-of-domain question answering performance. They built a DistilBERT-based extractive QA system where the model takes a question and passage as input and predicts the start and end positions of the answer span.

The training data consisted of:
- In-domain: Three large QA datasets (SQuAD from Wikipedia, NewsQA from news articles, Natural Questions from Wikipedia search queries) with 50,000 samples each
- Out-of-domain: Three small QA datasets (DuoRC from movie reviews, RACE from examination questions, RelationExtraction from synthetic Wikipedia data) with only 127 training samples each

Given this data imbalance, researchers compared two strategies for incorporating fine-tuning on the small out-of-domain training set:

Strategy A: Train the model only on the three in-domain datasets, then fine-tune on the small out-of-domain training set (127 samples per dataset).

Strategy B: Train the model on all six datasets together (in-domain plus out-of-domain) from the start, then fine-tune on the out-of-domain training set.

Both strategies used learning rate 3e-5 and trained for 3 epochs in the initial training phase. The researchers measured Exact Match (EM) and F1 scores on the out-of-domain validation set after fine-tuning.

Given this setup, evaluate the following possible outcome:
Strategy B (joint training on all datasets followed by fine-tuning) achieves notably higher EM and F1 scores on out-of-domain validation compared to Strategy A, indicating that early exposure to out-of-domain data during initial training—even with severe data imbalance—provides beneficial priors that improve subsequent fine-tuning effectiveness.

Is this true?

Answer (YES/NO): NO